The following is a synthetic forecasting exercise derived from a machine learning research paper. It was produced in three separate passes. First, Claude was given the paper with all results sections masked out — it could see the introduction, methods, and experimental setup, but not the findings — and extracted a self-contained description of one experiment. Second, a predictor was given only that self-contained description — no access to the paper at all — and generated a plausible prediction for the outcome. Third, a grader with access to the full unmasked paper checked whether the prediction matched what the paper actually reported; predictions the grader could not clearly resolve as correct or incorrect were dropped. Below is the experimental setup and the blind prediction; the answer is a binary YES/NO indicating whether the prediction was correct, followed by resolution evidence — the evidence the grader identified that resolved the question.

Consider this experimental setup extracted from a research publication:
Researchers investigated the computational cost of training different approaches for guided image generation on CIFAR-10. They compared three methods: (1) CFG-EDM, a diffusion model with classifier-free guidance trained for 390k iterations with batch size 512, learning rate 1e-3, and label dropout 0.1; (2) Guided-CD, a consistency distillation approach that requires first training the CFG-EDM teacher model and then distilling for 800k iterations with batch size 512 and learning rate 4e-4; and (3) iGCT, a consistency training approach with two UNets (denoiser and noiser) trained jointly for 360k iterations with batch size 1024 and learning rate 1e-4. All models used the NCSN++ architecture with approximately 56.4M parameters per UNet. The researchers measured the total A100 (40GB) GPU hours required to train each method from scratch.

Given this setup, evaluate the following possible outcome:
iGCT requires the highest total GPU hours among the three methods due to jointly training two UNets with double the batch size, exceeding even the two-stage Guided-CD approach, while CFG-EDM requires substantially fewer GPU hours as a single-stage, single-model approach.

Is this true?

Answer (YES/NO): NO